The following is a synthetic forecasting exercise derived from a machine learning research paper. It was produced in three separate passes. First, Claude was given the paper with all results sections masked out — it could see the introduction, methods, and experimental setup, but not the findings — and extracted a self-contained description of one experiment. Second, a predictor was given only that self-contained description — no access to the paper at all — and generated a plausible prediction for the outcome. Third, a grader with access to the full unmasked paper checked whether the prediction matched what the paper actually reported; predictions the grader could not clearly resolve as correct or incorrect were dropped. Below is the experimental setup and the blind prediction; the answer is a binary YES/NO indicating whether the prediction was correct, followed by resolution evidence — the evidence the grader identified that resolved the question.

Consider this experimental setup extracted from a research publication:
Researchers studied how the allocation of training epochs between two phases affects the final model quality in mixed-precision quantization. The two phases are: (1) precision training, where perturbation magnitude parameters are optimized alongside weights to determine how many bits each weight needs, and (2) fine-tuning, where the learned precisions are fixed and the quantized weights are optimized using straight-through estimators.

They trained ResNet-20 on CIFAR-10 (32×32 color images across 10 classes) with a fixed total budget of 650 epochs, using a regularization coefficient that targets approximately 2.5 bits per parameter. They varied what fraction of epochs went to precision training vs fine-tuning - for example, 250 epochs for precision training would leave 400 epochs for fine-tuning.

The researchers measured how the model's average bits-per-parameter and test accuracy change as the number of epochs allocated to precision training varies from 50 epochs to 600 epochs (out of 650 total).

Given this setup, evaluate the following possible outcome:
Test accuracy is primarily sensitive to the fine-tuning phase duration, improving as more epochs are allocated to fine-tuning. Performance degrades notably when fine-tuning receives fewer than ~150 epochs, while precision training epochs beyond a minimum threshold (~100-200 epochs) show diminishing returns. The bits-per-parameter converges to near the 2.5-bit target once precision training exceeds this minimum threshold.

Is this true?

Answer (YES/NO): NO